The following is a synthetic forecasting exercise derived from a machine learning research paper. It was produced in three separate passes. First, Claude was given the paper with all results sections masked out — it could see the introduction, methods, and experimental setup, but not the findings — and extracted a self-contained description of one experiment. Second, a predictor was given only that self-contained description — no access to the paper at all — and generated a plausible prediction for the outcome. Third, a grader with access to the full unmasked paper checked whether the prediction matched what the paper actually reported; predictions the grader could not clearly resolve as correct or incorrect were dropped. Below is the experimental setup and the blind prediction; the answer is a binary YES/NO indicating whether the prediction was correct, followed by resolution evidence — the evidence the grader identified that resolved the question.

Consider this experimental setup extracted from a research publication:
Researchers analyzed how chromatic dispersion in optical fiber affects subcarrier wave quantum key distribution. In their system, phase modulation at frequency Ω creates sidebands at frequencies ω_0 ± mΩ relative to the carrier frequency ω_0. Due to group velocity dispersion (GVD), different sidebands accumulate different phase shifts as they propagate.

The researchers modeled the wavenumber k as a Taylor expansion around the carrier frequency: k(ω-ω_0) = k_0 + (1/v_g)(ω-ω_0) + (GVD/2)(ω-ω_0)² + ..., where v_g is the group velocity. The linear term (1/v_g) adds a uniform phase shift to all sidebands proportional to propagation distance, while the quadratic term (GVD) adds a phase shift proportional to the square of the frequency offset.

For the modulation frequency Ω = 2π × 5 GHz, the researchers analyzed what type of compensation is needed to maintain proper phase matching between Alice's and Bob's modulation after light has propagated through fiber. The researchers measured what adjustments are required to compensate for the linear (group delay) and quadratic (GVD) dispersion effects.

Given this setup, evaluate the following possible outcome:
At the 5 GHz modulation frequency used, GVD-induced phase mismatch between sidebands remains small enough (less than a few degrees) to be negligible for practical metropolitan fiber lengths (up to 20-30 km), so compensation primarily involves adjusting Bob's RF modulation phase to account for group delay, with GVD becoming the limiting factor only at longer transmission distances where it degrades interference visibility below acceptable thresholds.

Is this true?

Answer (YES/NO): YES